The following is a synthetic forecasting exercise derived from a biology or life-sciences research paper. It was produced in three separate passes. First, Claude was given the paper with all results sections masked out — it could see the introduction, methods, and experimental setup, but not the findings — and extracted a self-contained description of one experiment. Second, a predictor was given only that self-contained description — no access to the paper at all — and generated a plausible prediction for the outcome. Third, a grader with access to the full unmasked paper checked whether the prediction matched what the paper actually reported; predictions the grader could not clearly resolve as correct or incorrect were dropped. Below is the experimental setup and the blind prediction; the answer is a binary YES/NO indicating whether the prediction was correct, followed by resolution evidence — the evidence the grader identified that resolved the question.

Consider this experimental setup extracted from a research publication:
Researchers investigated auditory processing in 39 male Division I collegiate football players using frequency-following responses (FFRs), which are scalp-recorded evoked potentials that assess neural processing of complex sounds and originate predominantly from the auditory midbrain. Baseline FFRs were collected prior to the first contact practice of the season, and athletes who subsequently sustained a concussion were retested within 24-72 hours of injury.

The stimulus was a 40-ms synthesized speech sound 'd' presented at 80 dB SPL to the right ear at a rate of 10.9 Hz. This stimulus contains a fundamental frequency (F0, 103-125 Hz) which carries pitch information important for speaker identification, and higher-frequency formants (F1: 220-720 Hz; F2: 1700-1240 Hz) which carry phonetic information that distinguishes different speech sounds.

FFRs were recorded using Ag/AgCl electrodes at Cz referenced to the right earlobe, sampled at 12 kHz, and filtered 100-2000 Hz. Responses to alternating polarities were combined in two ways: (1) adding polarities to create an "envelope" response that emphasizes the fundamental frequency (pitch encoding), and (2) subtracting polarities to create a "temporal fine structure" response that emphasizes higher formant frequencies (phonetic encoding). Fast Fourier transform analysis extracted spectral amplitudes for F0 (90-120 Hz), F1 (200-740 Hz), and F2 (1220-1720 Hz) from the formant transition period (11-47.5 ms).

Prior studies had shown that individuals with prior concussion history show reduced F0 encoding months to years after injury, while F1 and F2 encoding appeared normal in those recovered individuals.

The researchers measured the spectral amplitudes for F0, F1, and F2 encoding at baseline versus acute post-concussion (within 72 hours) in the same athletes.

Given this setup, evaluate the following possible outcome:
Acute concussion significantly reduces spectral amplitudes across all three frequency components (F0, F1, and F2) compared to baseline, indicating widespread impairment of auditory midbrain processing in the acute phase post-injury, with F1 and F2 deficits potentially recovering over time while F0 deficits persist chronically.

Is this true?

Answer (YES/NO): YES